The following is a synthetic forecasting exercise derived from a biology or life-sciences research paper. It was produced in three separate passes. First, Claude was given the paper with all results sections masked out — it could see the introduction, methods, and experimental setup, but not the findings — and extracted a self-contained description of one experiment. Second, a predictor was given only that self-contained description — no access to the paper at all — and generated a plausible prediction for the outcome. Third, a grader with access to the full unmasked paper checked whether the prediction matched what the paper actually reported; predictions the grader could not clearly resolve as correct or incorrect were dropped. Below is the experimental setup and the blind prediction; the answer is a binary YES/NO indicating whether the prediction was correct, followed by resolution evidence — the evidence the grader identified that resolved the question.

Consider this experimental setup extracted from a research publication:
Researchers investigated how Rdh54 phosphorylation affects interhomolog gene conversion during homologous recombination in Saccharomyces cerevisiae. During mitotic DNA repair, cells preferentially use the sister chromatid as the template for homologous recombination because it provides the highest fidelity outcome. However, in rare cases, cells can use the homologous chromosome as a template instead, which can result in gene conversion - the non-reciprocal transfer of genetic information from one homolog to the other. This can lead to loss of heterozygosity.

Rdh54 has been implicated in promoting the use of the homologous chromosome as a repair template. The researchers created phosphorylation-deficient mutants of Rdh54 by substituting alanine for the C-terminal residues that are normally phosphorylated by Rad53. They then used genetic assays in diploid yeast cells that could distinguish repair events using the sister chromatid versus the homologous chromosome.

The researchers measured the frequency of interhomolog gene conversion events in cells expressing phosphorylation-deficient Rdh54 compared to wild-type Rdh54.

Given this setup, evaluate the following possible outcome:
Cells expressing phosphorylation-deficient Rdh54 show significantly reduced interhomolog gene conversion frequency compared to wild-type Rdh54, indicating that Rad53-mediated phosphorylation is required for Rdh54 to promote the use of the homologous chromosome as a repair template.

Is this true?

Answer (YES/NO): YES